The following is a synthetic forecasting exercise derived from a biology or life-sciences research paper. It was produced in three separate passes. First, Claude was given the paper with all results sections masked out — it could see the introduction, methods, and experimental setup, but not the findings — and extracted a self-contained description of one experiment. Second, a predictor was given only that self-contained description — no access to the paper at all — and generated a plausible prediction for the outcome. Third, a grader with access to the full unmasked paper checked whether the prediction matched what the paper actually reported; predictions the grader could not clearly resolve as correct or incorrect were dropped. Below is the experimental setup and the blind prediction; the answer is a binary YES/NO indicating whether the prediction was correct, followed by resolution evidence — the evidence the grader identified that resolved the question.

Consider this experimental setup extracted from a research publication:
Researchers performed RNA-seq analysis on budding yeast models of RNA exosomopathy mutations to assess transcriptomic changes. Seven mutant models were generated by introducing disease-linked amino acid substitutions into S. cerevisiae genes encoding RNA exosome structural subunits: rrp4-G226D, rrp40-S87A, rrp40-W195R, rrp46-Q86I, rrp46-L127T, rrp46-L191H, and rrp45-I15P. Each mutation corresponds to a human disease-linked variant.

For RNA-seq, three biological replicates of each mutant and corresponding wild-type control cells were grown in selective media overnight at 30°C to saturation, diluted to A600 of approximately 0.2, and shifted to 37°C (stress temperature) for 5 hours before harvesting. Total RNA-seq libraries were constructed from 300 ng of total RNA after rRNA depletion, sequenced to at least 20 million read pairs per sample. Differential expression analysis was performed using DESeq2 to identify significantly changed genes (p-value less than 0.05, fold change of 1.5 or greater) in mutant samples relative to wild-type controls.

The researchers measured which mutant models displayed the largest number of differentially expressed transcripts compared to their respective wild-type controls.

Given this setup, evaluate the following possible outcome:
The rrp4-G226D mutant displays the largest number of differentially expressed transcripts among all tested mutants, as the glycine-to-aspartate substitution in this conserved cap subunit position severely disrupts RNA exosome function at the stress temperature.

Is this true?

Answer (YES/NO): YES